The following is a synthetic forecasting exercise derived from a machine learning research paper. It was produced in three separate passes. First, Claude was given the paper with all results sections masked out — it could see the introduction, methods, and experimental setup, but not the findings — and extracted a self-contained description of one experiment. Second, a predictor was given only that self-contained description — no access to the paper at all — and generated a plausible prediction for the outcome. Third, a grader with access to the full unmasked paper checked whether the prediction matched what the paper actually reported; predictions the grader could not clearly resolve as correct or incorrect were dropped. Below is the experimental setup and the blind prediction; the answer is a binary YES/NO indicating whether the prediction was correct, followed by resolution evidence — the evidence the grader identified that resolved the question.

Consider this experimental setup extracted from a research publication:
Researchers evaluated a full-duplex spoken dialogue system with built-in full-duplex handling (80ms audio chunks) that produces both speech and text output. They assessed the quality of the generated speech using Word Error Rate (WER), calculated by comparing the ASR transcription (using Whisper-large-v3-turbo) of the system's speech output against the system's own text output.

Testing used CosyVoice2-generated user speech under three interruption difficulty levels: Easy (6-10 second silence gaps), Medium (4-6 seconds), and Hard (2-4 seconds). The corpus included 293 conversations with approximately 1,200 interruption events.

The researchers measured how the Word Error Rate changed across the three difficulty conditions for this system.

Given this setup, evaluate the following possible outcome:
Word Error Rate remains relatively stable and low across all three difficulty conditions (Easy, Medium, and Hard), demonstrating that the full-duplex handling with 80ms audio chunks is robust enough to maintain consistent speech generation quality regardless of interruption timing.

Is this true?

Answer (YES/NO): YES